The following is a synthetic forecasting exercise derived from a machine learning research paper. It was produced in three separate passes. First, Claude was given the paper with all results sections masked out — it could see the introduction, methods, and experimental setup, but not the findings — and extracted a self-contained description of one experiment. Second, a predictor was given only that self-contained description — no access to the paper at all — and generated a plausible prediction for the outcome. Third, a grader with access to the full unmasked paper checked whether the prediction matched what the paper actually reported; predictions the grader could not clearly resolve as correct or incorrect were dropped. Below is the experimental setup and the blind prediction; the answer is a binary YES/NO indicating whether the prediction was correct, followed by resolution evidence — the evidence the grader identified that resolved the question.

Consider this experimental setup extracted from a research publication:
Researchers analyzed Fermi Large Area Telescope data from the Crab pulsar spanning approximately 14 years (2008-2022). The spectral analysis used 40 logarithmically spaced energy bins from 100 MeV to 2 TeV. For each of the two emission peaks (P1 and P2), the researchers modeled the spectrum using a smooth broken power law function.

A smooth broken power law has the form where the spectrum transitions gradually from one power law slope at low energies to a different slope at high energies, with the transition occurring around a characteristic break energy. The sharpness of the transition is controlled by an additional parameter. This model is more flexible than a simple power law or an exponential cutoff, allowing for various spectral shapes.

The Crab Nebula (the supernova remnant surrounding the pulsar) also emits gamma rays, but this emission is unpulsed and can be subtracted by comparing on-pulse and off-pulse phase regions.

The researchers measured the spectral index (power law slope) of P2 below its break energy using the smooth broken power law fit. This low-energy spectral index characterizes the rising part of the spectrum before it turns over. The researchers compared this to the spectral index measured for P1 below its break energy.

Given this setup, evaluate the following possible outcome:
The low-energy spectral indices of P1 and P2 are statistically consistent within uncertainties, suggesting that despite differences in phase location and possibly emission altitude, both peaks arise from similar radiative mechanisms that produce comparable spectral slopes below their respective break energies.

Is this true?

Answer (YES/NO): NO